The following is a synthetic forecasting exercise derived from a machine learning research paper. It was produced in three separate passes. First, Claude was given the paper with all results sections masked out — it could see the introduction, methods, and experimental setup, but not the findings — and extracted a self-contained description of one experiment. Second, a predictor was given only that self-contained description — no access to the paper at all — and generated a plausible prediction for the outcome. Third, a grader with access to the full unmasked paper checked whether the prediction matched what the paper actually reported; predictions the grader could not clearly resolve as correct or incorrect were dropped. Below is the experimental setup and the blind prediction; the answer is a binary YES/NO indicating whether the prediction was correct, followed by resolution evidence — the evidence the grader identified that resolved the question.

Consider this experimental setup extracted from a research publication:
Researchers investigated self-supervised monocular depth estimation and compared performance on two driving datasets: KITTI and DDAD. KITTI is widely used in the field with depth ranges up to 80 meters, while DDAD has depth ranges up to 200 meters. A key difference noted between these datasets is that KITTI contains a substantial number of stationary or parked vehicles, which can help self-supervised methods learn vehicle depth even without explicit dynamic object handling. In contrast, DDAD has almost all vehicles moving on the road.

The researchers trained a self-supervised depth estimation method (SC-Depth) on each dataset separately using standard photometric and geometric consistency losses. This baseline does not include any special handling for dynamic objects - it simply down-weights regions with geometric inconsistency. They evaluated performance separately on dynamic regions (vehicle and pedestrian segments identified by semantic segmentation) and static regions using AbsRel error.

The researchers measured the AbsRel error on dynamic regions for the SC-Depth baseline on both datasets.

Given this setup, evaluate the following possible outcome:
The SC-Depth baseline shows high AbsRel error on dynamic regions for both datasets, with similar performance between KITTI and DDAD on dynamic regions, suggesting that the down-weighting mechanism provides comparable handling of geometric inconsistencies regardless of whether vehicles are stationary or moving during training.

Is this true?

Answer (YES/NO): NO